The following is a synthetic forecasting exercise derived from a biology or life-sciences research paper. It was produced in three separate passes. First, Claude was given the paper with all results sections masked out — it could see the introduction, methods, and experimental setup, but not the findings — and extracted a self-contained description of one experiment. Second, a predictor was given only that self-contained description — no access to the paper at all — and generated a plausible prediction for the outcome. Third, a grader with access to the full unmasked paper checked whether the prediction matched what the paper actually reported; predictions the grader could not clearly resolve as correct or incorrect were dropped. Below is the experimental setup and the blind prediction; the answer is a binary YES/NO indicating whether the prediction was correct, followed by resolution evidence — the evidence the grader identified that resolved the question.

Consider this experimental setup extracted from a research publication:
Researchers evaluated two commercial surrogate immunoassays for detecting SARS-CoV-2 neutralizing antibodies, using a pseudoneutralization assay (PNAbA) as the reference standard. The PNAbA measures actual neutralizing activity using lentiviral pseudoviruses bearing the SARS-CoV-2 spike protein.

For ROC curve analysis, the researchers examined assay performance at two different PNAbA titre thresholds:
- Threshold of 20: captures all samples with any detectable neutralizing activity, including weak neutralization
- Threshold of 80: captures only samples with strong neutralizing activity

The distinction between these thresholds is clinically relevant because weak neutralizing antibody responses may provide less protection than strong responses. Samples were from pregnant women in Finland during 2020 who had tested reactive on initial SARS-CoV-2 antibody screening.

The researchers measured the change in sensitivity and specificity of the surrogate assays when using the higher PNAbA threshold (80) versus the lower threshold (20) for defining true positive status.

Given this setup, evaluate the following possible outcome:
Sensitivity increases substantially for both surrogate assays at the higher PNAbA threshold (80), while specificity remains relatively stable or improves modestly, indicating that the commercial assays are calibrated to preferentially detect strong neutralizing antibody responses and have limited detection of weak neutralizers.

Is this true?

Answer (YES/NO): NO